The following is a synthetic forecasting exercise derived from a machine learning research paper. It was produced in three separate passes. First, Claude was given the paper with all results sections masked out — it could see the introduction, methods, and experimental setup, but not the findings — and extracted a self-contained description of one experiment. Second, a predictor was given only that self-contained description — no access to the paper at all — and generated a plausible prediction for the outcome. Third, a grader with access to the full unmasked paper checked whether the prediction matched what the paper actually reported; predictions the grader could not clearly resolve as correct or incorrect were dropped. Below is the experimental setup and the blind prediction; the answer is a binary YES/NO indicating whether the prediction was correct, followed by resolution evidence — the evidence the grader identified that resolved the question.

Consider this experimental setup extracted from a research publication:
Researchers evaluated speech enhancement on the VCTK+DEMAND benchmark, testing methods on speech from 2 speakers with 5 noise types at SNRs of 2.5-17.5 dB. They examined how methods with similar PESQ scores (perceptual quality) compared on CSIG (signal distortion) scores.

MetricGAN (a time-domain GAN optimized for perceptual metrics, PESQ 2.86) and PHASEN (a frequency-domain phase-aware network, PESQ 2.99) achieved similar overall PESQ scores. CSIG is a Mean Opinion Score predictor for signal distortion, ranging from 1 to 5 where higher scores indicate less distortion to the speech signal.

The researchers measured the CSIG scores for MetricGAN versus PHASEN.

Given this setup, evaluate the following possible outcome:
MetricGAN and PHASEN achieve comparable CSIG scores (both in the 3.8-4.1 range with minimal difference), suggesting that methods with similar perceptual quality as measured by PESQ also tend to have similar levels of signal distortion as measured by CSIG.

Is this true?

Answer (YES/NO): NO